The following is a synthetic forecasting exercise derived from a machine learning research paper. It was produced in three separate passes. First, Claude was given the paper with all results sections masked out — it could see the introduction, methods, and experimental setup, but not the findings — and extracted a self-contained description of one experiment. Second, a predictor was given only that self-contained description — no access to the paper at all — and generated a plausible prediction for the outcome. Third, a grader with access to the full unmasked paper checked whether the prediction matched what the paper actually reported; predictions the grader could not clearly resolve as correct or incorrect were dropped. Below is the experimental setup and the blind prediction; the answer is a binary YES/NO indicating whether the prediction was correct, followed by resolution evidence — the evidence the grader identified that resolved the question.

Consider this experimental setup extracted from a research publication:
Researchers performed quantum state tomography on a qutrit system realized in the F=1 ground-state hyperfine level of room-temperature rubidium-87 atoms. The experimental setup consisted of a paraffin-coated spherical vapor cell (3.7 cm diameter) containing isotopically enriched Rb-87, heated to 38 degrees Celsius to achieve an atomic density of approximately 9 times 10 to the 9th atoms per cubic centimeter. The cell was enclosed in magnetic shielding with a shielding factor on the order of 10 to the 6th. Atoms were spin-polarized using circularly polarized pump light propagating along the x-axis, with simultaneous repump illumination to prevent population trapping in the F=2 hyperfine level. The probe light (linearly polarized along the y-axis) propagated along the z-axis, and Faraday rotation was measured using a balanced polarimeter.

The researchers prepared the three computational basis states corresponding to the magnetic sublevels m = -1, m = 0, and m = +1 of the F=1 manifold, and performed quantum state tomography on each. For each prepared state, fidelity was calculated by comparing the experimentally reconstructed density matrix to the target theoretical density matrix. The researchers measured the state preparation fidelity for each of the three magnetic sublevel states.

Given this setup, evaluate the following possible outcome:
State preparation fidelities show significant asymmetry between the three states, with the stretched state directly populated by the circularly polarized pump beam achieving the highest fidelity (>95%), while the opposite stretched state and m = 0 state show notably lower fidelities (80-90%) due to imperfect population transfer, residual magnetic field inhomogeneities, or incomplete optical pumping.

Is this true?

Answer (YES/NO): NO